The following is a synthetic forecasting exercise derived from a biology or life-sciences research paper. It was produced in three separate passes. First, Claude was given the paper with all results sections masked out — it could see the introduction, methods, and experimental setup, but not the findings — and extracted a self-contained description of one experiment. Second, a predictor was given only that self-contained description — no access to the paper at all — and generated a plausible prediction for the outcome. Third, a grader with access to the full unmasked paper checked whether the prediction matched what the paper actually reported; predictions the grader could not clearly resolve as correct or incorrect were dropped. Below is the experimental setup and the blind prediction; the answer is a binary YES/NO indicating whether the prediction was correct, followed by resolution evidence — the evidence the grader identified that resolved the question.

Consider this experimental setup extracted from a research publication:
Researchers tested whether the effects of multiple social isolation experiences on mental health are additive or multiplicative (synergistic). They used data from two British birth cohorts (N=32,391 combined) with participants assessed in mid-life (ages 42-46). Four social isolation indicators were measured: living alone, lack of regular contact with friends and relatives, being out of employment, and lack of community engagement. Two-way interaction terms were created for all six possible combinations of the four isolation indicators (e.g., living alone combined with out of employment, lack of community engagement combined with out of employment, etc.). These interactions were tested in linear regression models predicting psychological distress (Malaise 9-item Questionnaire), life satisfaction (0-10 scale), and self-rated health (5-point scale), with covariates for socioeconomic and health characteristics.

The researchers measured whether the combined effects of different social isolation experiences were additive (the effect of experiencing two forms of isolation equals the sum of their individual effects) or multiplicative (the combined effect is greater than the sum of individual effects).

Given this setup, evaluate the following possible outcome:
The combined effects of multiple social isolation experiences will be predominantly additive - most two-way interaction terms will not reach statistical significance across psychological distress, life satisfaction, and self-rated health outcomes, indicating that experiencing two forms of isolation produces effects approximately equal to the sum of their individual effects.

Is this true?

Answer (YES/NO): YES